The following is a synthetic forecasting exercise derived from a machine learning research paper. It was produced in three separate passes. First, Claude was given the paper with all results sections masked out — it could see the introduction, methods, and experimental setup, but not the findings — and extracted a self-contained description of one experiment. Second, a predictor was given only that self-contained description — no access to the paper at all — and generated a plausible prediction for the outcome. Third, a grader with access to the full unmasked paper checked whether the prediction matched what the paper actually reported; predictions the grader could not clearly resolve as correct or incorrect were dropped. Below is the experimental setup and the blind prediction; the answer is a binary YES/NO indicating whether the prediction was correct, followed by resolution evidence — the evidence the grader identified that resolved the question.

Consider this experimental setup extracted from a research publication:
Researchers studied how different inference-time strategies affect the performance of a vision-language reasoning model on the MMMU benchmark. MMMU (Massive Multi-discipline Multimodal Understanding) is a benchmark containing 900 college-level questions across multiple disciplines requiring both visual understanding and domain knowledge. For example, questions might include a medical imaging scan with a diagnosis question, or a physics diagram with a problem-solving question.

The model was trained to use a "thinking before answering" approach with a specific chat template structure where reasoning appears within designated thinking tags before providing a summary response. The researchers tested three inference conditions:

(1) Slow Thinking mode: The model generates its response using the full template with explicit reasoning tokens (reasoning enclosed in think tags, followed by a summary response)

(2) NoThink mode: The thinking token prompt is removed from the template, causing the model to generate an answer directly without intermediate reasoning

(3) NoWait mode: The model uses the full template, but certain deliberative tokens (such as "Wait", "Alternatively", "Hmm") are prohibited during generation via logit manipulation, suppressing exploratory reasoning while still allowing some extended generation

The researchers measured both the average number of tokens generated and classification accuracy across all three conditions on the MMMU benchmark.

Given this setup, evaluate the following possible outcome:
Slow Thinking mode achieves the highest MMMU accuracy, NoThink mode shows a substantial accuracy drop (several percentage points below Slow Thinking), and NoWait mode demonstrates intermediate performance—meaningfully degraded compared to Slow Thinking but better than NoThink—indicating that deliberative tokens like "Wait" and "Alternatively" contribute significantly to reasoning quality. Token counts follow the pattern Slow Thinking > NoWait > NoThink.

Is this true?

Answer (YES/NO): NO